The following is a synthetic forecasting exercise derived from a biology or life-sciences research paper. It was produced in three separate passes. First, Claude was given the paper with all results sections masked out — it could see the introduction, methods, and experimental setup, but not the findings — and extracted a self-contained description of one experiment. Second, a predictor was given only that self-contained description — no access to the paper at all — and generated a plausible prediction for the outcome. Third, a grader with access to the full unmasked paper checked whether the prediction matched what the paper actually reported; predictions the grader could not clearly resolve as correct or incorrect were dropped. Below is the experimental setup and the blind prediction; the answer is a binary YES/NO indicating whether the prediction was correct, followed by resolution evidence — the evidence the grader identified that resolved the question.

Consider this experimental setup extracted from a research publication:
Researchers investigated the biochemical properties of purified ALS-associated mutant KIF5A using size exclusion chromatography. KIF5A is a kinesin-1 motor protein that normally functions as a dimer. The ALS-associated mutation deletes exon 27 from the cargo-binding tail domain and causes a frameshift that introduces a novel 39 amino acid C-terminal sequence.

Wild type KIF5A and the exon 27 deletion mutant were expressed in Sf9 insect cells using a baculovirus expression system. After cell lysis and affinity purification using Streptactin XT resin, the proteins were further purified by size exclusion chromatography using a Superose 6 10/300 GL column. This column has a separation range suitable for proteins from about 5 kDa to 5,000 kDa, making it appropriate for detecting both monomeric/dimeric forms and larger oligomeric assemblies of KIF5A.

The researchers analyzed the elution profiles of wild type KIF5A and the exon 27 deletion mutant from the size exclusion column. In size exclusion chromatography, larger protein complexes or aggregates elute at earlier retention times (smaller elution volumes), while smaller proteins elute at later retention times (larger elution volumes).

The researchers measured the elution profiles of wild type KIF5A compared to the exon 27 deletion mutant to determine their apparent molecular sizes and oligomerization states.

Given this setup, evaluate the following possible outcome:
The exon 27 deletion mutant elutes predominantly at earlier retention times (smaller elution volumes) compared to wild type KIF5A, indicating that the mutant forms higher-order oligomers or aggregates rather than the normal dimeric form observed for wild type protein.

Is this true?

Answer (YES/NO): YES